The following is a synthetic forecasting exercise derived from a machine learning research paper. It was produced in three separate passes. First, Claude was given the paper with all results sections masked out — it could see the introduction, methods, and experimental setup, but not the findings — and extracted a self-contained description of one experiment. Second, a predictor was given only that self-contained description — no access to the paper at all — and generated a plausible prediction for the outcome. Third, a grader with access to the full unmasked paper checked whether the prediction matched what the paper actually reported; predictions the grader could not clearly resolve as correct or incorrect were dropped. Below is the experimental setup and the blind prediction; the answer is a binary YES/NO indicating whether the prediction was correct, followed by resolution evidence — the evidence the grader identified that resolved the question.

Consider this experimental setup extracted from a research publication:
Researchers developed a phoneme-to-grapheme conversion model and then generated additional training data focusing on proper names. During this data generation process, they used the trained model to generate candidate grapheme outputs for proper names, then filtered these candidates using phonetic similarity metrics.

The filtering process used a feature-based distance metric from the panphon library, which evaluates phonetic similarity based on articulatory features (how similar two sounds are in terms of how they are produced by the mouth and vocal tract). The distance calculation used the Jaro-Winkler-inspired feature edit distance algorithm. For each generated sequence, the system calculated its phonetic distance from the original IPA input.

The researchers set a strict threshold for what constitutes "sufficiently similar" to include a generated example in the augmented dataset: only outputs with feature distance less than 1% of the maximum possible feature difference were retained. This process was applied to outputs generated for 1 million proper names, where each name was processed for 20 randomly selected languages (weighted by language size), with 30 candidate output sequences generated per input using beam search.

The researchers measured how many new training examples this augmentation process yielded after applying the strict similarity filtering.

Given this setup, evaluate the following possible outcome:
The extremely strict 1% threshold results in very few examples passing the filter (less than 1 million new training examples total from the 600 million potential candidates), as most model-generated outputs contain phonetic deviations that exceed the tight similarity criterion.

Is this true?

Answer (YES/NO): YES